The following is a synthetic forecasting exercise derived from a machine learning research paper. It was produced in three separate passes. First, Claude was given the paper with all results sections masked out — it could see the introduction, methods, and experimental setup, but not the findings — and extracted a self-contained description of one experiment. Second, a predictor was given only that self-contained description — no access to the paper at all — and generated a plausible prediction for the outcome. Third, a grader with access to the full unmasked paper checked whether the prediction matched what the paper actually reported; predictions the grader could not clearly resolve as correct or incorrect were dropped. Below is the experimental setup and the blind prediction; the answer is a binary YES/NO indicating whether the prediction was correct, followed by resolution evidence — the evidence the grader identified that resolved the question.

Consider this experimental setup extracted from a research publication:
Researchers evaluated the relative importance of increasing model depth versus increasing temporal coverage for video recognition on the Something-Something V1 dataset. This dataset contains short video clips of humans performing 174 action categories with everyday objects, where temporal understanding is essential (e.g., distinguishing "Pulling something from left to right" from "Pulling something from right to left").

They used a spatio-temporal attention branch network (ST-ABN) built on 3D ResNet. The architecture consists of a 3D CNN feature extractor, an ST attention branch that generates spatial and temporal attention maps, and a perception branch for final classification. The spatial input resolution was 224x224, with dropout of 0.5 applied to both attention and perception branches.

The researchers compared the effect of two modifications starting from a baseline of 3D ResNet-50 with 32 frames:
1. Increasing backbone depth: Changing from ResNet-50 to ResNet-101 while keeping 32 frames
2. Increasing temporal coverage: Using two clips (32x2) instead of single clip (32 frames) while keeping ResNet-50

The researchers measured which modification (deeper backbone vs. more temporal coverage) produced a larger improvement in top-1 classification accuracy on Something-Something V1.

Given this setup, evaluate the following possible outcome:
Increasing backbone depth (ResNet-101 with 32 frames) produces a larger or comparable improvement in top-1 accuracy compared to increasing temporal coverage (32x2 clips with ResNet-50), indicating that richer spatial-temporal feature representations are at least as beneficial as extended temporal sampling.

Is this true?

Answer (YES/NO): NO